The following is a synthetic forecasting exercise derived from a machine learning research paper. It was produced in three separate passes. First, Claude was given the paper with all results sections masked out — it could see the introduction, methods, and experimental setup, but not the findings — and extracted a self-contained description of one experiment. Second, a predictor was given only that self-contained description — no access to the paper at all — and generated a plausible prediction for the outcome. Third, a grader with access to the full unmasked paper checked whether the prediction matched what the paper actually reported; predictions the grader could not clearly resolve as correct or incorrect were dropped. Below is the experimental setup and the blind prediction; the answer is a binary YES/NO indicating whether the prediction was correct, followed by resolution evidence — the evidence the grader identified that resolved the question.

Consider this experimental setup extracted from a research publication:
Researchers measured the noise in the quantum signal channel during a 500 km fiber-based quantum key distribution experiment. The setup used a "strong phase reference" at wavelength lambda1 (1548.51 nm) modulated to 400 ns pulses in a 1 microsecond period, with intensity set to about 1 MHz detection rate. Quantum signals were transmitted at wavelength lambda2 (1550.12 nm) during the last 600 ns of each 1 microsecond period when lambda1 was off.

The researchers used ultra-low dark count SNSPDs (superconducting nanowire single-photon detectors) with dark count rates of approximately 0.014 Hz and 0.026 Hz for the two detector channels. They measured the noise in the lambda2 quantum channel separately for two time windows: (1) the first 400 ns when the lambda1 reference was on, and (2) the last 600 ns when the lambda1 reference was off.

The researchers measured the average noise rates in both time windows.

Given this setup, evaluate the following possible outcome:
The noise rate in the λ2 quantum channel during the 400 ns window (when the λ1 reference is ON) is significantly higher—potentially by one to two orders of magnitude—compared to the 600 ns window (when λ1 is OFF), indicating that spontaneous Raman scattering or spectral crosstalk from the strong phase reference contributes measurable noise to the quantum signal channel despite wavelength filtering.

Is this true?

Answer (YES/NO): YES